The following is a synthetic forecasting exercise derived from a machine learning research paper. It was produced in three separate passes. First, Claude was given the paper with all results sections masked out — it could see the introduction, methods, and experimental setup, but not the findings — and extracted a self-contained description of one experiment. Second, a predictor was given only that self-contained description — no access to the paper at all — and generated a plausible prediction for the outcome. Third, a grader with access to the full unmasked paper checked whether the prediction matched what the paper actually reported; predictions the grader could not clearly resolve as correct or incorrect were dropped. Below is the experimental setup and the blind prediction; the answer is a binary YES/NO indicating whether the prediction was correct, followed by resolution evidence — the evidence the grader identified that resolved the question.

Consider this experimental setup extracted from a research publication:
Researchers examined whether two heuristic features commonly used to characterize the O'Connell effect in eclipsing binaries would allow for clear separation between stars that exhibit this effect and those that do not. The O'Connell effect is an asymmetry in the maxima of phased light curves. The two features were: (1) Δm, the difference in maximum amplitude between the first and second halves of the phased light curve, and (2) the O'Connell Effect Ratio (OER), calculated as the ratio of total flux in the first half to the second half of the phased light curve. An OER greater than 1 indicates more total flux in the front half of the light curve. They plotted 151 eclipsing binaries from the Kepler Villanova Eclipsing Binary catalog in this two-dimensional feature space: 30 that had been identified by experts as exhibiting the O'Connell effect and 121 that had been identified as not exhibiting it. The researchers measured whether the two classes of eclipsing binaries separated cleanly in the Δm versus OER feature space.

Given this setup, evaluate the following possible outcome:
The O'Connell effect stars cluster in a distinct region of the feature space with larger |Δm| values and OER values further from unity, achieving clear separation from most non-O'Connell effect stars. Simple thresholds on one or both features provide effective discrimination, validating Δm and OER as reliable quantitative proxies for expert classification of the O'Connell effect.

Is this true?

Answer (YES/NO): NO